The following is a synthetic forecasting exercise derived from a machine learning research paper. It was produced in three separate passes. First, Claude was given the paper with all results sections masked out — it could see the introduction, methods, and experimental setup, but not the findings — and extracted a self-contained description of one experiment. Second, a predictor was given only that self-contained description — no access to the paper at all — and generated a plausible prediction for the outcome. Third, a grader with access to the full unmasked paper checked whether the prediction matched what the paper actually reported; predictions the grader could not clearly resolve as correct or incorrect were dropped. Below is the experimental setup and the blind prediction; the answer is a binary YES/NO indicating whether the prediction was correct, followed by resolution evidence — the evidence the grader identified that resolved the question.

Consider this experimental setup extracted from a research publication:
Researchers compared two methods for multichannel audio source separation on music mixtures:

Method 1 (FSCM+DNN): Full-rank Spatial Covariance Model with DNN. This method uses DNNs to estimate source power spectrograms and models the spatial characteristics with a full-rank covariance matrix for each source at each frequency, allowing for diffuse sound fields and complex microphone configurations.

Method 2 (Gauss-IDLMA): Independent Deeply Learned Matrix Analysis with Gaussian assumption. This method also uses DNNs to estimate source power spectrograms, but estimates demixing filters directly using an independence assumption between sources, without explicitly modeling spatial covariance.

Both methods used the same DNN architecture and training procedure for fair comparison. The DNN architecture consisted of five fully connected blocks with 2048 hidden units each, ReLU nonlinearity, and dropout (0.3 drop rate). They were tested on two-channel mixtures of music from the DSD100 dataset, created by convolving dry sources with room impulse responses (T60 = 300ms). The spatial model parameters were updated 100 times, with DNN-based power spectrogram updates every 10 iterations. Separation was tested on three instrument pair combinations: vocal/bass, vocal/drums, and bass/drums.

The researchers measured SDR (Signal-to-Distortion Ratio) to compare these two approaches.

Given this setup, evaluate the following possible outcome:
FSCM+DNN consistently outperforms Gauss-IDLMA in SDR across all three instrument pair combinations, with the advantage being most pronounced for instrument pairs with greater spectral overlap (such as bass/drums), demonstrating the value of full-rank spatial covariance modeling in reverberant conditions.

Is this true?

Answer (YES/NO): NO